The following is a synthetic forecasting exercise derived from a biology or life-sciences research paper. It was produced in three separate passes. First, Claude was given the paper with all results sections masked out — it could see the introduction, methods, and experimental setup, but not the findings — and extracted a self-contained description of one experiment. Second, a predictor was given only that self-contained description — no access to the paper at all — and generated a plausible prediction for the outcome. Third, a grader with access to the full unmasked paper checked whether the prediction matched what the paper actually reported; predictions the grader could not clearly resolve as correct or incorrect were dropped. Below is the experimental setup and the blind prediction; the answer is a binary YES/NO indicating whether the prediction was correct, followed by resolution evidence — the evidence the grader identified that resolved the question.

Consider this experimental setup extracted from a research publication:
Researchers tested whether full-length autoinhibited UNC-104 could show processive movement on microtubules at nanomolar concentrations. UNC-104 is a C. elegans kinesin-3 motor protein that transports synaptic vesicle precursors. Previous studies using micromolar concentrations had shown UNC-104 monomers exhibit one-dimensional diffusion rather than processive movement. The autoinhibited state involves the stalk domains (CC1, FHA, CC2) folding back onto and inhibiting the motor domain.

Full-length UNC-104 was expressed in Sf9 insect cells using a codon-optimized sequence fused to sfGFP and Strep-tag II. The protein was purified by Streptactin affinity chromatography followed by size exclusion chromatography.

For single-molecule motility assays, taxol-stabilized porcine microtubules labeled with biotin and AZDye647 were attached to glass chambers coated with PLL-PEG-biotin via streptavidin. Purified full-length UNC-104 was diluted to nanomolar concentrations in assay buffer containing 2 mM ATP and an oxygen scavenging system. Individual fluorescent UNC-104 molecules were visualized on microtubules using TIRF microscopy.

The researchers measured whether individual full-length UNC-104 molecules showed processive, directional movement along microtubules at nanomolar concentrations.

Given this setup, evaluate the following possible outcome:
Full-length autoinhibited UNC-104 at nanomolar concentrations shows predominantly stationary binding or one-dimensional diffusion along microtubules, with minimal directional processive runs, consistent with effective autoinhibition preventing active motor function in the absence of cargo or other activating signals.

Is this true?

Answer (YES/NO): NO